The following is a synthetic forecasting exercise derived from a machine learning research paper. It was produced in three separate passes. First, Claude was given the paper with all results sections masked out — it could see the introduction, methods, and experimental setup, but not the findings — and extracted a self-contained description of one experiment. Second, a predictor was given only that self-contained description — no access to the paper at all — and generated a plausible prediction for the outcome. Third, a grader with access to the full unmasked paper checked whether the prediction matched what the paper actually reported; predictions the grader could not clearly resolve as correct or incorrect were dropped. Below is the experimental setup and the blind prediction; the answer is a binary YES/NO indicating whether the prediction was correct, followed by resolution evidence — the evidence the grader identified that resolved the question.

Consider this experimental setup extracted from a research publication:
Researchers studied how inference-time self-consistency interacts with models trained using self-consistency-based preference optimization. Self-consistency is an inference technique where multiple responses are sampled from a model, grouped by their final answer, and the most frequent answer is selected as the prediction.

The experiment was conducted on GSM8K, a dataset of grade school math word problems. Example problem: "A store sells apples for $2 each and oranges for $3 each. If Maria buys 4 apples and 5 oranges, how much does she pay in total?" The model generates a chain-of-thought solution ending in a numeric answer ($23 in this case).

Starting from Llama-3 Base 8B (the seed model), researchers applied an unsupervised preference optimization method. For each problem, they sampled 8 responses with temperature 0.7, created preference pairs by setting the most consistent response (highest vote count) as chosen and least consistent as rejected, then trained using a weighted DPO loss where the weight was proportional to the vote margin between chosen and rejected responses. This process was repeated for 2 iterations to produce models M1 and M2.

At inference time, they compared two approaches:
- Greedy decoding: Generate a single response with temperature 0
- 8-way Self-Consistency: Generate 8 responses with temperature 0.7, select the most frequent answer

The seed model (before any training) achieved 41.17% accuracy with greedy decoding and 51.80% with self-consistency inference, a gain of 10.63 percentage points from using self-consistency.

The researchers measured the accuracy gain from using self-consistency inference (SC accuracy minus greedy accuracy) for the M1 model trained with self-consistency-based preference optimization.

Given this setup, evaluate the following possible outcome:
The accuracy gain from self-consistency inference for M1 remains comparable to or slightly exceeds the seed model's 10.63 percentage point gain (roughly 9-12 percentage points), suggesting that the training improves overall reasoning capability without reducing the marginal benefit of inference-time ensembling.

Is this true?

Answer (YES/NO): YES